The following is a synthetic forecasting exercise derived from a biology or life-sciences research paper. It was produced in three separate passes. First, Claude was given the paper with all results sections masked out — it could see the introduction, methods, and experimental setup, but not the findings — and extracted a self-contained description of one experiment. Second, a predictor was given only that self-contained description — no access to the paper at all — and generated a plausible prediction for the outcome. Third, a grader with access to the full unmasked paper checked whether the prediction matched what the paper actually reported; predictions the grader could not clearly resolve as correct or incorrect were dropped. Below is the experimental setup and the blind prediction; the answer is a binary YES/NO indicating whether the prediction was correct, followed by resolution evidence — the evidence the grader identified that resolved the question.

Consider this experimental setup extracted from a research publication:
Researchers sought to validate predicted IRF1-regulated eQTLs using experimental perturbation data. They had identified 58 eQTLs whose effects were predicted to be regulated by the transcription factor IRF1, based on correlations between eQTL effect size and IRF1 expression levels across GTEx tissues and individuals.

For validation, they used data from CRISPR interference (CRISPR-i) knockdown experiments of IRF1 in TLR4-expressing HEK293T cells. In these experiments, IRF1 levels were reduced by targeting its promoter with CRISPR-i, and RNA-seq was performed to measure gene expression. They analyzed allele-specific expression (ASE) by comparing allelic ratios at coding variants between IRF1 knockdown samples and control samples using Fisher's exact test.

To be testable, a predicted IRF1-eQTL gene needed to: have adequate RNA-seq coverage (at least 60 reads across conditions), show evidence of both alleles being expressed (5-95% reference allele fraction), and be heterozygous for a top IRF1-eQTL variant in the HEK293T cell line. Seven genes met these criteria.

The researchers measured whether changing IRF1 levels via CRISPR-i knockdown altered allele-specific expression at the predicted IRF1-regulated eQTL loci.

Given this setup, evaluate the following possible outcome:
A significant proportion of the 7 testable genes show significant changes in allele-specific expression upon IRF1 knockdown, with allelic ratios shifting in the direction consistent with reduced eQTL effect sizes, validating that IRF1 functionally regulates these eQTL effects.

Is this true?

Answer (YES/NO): YES